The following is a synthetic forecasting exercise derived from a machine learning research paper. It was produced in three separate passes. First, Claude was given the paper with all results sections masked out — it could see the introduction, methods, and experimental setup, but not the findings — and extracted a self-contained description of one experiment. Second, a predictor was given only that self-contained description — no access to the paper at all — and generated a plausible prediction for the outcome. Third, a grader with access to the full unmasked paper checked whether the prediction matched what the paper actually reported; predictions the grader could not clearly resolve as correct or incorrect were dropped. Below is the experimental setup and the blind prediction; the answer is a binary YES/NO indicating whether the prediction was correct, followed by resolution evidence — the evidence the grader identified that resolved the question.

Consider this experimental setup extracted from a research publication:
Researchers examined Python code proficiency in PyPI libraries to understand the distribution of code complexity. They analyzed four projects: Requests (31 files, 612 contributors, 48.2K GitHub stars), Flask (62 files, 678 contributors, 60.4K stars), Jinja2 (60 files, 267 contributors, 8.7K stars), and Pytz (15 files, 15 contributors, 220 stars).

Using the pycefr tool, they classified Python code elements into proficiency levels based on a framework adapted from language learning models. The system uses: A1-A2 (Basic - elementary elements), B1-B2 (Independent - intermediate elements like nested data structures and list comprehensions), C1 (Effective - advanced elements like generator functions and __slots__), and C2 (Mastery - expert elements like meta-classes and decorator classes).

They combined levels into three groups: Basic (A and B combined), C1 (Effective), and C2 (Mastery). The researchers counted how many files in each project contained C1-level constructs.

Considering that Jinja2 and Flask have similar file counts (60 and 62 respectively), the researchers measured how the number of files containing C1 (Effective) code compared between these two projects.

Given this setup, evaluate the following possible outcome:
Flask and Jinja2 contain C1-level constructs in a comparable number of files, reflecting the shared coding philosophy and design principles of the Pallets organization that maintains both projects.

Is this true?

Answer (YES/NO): NO